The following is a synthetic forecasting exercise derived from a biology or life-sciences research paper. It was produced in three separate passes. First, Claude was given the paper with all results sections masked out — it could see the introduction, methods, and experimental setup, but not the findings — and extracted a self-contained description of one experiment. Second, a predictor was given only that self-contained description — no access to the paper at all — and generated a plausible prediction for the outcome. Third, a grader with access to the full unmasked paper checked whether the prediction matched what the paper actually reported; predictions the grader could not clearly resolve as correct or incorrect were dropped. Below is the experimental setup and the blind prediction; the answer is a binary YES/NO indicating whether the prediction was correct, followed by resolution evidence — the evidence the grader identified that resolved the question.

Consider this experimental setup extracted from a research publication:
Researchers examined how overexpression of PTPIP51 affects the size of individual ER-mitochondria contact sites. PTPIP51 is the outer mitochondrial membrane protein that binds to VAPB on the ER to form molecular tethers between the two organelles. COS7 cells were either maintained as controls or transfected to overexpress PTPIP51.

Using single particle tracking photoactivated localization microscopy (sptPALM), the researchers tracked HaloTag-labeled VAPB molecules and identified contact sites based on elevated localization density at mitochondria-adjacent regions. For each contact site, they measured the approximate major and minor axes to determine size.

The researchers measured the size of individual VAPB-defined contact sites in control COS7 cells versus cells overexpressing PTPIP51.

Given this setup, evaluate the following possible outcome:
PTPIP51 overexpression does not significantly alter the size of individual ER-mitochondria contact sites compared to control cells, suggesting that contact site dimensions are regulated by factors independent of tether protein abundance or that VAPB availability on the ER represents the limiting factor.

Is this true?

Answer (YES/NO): NO